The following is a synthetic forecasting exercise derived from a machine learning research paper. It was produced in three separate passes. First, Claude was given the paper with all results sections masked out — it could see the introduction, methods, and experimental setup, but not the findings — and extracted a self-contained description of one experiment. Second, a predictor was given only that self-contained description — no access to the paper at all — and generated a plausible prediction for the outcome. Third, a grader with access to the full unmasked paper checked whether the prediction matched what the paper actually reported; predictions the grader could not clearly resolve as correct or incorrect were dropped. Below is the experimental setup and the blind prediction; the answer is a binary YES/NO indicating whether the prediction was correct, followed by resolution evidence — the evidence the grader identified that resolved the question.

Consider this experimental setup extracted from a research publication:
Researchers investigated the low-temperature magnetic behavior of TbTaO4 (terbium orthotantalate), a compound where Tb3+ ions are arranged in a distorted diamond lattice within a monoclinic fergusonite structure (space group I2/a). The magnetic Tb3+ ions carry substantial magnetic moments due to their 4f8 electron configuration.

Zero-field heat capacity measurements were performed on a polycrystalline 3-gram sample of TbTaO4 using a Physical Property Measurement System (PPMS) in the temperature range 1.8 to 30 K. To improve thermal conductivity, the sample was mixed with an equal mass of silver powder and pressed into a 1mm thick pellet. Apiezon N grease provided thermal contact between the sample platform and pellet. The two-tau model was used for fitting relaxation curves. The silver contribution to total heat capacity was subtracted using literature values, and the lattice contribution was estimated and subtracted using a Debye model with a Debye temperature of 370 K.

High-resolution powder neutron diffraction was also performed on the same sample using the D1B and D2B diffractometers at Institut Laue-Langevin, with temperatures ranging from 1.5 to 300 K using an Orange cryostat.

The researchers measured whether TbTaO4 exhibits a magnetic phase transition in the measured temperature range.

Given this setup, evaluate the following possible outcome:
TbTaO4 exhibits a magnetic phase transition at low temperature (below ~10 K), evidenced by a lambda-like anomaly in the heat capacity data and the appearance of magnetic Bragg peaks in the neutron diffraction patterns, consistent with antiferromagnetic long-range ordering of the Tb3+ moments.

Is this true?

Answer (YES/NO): YES